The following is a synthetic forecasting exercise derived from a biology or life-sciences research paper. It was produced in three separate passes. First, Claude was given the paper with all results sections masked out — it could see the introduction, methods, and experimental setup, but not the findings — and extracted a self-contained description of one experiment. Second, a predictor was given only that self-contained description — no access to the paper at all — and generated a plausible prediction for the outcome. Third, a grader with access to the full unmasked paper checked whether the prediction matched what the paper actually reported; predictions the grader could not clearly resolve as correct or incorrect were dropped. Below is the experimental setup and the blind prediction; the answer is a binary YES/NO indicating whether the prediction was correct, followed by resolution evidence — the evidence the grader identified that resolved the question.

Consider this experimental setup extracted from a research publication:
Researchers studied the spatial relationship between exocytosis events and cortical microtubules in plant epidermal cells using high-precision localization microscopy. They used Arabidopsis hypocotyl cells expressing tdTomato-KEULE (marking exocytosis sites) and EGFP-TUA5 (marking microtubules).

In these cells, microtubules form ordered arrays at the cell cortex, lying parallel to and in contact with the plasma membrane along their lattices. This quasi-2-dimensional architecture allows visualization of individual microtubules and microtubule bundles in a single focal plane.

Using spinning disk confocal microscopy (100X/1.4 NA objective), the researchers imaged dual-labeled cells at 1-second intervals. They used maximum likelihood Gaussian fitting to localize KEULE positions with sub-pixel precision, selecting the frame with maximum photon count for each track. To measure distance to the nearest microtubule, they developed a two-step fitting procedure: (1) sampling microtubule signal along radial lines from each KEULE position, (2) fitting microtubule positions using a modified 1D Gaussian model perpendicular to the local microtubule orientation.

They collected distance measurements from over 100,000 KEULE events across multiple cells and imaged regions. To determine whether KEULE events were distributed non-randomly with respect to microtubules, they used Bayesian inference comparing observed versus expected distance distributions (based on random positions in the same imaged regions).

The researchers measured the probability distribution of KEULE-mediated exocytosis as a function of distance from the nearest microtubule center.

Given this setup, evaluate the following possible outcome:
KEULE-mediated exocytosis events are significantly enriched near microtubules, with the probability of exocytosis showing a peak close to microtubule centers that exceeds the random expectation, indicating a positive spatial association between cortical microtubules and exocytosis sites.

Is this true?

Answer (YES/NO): NO